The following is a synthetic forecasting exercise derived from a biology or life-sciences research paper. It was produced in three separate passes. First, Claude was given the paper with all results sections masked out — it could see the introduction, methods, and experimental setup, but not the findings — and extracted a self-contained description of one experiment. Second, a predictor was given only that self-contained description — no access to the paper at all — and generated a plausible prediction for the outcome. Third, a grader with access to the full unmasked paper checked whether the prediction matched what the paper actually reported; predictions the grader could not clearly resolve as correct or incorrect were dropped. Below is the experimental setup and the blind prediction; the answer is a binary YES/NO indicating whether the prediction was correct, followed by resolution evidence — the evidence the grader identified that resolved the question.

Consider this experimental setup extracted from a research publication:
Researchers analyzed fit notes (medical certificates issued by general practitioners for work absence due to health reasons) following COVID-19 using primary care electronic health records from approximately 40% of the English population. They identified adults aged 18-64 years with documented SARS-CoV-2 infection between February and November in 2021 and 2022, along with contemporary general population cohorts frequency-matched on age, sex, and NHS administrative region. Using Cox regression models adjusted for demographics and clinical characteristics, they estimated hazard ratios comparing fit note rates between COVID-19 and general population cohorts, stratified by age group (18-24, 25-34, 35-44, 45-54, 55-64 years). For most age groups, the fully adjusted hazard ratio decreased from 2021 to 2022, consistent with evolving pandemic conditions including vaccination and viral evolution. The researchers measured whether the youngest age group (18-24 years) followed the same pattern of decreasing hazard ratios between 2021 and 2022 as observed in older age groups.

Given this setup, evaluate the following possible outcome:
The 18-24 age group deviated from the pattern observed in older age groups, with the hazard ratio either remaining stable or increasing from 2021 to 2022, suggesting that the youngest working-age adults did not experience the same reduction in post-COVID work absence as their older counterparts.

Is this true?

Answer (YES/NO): YES